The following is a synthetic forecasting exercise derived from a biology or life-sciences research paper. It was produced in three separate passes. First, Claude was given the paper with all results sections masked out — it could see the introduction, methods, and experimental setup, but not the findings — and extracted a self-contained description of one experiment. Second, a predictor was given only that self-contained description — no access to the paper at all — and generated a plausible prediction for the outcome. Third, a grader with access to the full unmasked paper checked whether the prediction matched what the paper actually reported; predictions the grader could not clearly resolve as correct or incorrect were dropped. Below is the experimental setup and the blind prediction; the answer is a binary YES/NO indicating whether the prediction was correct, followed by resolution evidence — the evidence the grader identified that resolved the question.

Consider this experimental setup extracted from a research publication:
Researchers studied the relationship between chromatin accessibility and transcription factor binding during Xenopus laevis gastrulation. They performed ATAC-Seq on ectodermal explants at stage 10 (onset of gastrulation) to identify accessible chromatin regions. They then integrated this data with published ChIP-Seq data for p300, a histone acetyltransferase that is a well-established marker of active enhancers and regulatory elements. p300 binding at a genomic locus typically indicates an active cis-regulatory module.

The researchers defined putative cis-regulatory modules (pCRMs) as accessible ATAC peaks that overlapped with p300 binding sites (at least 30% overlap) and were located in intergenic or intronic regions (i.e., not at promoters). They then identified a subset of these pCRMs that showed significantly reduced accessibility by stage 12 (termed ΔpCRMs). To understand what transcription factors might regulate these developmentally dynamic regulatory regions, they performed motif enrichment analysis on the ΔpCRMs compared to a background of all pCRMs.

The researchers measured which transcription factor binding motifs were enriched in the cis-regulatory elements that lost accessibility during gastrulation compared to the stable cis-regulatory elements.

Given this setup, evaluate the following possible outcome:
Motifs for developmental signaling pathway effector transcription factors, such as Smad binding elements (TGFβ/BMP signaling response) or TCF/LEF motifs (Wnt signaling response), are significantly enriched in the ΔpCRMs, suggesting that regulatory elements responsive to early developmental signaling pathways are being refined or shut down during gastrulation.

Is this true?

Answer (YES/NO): NO